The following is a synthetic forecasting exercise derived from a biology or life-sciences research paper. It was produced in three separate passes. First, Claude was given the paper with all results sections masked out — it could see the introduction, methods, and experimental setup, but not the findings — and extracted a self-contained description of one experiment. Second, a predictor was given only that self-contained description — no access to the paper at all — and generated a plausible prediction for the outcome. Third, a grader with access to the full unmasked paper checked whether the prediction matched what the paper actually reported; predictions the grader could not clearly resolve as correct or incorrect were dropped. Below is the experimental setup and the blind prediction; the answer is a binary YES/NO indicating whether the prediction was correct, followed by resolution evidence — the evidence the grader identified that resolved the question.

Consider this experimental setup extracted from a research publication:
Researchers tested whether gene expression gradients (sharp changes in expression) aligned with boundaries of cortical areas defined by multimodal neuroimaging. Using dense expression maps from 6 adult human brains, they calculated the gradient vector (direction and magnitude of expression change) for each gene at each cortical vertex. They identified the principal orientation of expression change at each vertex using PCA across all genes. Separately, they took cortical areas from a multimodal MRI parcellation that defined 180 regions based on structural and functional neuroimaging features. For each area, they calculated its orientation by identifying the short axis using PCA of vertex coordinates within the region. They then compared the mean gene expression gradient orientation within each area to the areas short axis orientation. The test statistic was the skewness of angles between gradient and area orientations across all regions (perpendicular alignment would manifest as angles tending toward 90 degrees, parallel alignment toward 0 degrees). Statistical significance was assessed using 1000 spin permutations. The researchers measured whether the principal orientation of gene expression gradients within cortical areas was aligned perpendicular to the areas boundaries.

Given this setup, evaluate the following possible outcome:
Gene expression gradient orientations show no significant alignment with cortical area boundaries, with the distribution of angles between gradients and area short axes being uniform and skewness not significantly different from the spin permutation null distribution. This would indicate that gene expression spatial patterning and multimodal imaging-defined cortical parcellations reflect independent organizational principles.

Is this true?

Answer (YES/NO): NO